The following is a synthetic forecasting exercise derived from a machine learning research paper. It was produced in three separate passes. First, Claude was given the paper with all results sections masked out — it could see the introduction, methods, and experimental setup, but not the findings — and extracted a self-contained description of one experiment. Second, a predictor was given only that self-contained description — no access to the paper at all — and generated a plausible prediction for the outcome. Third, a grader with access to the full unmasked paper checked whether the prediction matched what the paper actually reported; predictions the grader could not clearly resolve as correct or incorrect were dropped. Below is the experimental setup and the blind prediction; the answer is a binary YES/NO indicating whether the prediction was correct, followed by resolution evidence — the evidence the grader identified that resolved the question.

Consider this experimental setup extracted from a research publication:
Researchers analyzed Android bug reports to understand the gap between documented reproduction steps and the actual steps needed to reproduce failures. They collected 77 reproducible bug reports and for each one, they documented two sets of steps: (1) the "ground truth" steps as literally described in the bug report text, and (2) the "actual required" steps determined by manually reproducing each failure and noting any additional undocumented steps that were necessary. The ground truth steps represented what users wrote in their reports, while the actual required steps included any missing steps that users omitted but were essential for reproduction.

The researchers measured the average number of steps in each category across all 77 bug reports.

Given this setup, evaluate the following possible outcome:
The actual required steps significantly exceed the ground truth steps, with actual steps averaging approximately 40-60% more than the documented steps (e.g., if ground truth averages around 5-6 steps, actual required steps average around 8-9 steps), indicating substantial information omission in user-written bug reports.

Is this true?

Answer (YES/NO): NO